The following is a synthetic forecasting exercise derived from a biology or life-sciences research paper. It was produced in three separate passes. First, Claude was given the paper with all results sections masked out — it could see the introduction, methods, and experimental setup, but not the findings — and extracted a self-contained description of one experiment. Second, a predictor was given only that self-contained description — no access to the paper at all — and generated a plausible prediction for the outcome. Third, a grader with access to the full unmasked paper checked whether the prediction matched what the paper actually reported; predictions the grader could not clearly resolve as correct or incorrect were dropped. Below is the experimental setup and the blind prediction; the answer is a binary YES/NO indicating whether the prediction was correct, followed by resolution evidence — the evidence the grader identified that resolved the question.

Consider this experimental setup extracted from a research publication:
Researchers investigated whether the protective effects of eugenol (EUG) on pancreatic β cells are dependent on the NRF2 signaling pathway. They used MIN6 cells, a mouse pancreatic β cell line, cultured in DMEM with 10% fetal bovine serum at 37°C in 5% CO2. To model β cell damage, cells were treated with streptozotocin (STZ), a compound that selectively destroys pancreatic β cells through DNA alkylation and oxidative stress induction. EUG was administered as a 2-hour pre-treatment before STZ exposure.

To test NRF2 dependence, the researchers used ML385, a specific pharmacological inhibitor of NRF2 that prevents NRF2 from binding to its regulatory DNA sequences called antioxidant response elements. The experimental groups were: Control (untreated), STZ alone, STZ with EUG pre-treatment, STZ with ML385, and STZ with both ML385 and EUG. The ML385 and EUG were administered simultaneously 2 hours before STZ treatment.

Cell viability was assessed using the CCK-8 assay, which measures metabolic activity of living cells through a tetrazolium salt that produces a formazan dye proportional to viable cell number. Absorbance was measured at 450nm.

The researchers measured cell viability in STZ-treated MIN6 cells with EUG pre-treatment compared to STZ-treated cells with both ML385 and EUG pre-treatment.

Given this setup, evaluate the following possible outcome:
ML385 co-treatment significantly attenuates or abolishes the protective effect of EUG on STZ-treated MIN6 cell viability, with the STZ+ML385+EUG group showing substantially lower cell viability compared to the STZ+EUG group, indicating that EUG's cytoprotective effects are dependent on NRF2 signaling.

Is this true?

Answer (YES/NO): YES